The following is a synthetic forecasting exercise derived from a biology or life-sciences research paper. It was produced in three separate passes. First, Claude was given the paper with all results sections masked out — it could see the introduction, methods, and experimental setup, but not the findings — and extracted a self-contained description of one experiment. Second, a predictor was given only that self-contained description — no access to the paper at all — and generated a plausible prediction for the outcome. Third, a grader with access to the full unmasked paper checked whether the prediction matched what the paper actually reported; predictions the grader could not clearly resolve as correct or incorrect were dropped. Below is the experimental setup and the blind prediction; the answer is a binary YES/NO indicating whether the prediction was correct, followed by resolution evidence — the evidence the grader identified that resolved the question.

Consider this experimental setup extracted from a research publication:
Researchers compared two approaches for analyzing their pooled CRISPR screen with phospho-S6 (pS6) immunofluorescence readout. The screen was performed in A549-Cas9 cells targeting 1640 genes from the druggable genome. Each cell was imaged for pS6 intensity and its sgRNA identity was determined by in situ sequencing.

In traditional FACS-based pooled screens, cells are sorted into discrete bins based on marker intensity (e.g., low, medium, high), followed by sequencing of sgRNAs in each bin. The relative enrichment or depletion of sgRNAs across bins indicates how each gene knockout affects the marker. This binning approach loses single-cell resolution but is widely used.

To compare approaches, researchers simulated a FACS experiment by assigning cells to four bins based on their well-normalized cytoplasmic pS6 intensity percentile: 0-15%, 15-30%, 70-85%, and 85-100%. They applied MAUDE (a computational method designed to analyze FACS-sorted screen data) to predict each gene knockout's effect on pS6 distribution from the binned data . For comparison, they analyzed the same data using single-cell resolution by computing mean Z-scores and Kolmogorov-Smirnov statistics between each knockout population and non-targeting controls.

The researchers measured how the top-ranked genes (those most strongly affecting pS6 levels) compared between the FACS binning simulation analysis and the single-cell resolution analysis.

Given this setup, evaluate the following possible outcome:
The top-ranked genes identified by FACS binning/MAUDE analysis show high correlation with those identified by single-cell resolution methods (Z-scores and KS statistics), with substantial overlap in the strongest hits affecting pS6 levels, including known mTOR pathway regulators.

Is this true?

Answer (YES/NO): YES